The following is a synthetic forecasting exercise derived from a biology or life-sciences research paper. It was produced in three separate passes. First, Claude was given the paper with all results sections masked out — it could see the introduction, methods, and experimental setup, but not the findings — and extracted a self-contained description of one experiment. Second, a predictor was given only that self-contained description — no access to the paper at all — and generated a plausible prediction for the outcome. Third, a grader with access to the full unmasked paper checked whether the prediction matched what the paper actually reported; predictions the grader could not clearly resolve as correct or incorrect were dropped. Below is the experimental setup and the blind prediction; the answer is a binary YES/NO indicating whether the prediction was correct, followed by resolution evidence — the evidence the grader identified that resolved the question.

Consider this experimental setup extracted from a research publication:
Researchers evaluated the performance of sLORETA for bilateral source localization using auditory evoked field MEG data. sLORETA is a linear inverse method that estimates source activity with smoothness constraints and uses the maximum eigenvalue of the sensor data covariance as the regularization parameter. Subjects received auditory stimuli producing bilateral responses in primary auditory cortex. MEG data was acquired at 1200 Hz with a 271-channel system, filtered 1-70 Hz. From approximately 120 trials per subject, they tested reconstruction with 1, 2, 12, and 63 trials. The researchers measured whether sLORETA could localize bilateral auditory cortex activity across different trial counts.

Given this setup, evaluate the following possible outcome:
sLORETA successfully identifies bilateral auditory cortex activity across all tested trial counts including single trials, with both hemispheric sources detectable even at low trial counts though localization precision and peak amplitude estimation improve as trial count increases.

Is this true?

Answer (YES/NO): NO